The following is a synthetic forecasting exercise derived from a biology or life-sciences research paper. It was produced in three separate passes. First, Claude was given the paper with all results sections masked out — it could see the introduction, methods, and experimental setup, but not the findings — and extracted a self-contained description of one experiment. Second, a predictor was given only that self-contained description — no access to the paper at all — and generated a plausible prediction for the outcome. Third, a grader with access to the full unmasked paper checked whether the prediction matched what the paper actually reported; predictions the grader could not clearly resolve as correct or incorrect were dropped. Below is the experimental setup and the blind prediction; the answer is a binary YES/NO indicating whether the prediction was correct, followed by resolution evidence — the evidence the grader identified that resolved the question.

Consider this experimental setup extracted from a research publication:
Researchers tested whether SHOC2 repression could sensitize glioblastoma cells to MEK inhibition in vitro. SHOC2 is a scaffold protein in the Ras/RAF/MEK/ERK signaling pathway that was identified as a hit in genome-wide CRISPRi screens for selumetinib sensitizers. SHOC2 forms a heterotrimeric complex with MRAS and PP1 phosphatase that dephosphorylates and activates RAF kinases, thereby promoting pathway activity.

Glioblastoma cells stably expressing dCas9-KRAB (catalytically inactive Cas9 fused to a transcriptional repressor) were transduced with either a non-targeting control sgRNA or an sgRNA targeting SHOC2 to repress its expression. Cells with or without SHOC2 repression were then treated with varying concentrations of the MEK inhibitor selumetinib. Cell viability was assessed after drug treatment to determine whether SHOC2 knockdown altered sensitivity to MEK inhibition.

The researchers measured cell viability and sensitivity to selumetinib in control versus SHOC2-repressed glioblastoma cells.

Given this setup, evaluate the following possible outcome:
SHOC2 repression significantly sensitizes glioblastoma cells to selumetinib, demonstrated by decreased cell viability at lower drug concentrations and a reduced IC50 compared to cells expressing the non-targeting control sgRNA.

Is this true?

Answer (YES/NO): YES